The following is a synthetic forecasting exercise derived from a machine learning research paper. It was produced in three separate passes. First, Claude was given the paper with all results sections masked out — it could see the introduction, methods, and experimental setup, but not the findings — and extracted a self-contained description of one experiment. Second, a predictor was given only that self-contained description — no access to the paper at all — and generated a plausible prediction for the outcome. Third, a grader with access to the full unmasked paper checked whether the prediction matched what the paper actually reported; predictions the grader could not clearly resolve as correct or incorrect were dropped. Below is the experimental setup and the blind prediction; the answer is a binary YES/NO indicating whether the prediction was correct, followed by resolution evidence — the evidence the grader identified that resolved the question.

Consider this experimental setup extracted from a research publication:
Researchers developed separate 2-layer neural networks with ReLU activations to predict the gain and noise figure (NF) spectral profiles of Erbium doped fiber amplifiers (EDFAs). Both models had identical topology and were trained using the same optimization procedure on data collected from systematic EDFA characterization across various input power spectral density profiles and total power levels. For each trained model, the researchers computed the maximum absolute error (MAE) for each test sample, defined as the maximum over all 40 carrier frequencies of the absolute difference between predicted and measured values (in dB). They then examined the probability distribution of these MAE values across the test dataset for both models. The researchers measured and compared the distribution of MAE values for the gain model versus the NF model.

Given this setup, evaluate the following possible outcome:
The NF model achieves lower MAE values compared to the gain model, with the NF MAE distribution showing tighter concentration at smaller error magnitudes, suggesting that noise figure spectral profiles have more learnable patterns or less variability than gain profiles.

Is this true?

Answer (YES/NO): NO